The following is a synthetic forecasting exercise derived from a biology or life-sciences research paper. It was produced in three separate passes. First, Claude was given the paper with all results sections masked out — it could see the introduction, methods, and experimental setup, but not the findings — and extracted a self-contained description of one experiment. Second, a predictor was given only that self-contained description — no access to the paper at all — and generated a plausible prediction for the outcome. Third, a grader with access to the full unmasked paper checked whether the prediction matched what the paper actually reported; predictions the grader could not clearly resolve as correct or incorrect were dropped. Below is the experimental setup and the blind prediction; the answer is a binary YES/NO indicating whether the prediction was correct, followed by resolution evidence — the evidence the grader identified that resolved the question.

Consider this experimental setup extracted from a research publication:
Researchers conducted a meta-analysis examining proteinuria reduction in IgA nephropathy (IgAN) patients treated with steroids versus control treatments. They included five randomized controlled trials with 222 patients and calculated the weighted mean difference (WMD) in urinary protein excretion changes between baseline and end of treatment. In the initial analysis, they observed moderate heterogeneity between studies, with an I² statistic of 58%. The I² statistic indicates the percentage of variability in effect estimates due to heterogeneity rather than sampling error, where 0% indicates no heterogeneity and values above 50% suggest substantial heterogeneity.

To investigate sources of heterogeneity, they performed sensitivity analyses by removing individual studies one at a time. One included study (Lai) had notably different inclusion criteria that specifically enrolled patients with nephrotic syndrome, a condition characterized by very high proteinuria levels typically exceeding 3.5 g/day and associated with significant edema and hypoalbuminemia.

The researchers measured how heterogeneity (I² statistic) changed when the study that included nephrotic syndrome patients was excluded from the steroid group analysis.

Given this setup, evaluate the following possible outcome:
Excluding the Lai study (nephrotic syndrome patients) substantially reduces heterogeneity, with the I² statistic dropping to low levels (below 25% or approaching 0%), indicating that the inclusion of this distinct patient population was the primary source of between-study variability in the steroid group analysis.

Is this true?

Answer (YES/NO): YES